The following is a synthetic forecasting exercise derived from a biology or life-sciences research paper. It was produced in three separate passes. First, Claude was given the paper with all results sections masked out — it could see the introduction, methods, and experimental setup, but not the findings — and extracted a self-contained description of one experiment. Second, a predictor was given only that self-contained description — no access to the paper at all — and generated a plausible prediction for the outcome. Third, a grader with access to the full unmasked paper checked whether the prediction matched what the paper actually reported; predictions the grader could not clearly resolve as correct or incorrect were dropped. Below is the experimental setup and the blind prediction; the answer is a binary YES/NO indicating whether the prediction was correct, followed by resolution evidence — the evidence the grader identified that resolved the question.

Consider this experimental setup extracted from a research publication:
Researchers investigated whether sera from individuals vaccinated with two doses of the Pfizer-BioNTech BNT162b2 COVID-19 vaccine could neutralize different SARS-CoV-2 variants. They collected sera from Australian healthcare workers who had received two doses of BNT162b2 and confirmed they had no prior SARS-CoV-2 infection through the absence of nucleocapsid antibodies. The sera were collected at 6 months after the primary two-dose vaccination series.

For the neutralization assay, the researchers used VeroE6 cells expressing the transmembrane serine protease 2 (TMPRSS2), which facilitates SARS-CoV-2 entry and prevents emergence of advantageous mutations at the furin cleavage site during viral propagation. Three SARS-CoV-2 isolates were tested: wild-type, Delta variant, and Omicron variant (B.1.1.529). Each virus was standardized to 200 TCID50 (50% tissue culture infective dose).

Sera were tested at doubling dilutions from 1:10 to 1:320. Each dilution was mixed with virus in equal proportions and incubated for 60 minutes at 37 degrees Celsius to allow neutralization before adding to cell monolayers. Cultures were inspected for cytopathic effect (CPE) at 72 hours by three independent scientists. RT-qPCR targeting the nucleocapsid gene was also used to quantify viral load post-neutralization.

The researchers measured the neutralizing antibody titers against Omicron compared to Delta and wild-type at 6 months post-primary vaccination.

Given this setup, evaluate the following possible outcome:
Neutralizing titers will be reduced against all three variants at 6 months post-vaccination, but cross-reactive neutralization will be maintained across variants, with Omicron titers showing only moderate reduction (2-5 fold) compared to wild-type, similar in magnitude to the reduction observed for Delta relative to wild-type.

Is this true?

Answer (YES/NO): NO